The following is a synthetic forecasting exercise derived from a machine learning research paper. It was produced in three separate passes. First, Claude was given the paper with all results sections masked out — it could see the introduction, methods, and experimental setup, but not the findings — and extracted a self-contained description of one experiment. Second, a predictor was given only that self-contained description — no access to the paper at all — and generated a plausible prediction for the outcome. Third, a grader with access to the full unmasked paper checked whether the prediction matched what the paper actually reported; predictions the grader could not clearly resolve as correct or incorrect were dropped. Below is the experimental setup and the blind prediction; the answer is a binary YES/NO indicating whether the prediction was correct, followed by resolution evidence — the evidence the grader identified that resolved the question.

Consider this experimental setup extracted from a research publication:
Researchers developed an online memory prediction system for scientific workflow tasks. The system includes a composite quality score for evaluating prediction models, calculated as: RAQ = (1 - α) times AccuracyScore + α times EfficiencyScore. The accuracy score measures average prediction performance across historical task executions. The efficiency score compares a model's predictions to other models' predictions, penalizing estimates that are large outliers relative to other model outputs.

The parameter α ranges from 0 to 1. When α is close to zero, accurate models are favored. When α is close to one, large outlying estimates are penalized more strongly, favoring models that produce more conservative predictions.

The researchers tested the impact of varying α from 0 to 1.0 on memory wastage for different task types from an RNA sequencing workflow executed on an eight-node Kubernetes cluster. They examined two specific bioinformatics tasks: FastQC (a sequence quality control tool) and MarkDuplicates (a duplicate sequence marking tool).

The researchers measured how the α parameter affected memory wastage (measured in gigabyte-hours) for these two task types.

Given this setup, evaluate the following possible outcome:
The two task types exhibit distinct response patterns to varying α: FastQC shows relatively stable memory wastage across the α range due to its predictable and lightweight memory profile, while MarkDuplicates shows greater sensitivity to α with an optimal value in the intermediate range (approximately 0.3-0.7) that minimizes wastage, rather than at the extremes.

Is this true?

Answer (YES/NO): NO